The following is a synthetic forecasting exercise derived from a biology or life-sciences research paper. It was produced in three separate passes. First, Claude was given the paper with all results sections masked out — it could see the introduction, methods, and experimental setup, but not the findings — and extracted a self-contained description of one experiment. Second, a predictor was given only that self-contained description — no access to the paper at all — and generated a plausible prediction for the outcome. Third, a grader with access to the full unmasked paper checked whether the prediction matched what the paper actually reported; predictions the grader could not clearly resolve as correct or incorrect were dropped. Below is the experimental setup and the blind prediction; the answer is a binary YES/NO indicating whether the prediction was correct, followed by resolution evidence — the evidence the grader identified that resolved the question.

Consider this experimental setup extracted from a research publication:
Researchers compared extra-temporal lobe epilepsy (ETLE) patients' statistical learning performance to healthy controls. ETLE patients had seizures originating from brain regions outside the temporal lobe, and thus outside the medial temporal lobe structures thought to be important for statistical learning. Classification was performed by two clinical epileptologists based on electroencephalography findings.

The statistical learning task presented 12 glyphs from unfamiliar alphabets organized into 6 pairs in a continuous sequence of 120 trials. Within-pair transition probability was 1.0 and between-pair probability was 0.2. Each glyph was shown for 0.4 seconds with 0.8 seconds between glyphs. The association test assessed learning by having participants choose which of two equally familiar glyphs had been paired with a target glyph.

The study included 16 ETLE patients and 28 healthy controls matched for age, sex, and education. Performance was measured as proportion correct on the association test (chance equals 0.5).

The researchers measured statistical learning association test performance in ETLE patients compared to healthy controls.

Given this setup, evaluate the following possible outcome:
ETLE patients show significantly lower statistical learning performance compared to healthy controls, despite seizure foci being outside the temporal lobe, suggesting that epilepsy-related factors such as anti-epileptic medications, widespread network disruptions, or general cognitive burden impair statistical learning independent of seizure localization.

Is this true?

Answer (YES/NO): NO